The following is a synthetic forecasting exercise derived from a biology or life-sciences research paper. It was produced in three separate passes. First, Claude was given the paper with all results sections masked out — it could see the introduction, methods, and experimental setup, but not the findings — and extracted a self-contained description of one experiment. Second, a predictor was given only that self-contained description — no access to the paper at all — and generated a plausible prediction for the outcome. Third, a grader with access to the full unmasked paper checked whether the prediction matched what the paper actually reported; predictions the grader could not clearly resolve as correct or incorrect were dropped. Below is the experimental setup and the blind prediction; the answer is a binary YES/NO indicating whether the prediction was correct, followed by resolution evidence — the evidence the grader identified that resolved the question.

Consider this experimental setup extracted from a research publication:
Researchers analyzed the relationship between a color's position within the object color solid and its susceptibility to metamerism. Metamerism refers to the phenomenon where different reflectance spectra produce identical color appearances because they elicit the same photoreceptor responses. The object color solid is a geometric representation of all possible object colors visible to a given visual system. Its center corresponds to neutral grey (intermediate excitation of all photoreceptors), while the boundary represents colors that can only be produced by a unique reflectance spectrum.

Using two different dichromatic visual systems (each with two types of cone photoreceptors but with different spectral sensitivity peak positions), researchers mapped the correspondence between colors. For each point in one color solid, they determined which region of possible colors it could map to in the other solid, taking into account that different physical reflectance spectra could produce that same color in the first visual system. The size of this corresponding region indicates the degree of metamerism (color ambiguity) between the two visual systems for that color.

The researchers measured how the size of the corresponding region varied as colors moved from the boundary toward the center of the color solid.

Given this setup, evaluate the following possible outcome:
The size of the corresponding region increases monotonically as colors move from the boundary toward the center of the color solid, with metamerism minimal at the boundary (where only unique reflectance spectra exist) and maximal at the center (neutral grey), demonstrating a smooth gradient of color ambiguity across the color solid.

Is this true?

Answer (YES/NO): YES